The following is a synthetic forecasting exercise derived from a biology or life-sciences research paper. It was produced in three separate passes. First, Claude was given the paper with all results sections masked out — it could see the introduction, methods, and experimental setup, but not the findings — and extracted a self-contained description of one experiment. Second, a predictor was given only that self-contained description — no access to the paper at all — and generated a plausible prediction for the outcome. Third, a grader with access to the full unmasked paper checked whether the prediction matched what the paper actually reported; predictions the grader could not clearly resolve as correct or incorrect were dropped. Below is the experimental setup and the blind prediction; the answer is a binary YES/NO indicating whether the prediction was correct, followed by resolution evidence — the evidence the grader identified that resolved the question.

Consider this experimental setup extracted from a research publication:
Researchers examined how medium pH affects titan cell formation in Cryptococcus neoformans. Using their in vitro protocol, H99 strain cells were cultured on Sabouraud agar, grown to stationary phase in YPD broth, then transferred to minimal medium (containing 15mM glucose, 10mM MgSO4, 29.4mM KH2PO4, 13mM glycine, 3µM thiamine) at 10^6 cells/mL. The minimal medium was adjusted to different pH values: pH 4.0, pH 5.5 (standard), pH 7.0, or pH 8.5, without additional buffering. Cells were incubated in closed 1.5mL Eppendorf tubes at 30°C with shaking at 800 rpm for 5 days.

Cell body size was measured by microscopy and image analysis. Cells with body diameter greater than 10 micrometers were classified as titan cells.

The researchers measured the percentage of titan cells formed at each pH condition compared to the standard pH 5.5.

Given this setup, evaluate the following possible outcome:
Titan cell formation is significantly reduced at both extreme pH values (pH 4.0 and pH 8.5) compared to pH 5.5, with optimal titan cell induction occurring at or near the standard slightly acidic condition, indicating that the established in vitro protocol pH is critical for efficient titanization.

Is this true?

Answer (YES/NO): YES